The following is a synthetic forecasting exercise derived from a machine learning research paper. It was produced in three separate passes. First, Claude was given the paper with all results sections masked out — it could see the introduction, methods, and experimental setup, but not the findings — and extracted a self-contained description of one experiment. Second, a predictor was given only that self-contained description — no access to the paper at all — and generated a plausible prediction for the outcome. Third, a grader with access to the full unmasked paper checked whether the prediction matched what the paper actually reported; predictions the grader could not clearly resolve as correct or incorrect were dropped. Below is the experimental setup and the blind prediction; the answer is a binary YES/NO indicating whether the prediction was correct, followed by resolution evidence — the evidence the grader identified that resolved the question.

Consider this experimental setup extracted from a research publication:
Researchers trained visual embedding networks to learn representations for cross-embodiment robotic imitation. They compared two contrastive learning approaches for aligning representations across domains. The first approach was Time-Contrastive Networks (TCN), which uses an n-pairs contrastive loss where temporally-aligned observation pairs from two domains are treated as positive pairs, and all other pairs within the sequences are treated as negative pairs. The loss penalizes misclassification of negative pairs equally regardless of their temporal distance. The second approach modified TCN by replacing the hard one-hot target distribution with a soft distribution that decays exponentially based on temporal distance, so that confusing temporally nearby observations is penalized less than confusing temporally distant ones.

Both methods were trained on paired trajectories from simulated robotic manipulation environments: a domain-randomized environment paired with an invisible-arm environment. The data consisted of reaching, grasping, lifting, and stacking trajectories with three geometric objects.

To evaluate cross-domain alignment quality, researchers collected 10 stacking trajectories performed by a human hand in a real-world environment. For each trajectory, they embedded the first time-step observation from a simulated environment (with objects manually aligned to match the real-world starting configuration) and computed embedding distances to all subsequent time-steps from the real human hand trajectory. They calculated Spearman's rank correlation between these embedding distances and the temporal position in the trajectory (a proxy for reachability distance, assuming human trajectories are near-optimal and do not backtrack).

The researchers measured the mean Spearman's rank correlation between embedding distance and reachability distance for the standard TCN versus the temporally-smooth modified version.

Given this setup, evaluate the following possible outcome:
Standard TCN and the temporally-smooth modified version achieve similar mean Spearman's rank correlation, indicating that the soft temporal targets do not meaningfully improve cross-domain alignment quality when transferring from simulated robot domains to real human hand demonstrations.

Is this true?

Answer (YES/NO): NO